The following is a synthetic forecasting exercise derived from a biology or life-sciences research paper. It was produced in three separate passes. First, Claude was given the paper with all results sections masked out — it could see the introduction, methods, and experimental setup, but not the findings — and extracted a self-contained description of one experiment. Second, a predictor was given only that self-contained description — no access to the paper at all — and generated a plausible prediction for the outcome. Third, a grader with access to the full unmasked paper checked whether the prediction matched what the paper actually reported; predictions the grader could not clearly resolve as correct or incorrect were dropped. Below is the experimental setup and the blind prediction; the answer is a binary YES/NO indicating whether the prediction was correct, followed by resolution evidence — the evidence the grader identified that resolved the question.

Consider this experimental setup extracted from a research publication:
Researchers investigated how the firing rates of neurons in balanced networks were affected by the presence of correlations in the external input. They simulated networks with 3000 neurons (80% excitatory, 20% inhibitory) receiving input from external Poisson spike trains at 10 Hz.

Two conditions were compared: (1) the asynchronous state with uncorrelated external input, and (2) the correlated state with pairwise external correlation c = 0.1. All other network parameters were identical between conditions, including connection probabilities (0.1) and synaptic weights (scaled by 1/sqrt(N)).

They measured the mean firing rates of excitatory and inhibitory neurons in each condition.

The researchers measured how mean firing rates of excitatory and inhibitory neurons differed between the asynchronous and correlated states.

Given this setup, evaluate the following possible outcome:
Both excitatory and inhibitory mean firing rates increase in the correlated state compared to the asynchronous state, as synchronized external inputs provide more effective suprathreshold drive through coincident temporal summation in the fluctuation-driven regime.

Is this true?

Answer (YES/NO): NO